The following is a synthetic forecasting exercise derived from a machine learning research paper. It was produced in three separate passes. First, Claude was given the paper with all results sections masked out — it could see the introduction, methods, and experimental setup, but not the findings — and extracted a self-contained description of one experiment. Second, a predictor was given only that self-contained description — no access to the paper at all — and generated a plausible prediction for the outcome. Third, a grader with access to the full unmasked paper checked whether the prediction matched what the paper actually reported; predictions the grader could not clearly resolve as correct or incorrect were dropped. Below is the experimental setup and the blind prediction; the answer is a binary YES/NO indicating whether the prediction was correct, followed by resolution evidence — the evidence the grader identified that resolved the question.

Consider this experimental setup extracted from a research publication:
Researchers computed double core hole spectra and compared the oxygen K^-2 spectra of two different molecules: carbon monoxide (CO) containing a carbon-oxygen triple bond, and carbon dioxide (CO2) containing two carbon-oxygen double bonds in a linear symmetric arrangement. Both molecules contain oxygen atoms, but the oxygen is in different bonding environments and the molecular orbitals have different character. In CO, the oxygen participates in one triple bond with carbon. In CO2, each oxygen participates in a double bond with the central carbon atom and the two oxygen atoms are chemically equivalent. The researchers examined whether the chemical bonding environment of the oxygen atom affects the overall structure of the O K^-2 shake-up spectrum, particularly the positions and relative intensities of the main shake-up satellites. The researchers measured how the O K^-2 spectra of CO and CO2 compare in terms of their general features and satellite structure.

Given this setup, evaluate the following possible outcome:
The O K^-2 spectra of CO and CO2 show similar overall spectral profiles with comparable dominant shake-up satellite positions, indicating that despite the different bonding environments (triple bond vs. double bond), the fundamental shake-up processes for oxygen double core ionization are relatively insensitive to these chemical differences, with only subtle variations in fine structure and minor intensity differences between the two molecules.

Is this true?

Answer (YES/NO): NO